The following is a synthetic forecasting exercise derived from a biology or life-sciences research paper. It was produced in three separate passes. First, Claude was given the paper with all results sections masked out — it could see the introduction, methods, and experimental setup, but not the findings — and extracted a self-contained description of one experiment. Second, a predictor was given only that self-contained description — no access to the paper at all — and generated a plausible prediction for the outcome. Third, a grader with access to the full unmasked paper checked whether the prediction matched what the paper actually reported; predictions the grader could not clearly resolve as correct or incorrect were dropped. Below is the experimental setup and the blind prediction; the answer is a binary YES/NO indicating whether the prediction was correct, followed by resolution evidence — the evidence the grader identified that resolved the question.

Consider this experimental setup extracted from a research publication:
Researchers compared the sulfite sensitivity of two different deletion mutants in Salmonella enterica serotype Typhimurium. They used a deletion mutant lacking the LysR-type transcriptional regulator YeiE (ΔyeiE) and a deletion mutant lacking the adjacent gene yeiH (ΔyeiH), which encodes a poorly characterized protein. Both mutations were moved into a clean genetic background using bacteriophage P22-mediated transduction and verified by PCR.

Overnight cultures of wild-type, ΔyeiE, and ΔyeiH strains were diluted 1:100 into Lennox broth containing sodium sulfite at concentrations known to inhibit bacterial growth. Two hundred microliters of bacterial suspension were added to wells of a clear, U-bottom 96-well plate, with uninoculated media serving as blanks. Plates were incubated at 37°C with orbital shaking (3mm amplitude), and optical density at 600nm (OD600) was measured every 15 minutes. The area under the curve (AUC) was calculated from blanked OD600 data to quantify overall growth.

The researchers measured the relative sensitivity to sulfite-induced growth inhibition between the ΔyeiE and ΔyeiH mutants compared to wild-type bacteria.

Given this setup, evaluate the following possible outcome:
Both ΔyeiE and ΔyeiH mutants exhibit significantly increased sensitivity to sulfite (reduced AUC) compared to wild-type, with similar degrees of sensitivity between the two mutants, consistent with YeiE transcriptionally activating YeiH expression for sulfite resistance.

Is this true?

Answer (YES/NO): NO